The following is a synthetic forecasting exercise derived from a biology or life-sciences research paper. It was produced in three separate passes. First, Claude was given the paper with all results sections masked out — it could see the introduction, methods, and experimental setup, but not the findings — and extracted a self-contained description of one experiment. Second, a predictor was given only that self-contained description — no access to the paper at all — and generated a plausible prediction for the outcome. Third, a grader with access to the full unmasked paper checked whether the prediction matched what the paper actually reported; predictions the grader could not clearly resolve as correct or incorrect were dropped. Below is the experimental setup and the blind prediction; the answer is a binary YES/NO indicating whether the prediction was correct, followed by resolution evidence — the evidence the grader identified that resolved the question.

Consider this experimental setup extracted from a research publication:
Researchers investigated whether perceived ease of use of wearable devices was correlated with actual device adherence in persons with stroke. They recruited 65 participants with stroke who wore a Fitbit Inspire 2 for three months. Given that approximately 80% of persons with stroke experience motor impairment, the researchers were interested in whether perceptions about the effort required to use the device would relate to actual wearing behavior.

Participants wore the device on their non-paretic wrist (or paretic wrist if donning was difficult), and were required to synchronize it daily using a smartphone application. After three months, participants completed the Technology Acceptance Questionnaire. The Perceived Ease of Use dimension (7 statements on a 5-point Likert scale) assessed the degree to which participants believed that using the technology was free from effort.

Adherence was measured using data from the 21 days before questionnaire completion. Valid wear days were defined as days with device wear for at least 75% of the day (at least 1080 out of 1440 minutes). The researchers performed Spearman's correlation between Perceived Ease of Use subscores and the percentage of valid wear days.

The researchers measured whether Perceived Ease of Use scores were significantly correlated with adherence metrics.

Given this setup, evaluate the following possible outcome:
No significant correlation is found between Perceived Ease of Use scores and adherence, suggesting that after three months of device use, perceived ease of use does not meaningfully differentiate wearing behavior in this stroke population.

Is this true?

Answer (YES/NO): YES